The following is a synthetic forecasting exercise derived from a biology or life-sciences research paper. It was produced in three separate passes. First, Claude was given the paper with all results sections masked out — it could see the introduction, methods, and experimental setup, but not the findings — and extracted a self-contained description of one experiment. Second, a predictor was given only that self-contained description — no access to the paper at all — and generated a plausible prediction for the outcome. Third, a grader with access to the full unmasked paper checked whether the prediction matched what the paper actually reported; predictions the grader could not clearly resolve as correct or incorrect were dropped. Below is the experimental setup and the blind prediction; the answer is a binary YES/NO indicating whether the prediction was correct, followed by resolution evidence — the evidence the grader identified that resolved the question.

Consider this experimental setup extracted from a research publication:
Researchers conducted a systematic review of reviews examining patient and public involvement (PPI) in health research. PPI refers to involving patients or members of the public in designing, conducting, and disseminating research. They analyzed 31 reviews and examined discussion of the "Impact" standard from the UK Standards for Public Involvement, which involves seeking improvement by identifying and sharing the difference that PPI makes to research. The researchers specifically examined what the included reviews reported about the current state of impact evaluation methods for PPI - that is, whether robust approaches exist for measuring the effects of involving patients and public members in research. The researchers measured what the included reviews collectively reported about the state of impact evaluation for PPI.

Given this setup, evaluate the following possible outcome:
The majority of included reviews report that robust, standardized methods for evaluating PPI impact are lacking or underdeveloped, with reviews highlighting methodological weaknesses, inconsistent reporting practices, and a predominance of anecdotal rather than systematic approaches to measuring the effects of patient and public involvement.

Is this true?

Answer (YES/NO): NO